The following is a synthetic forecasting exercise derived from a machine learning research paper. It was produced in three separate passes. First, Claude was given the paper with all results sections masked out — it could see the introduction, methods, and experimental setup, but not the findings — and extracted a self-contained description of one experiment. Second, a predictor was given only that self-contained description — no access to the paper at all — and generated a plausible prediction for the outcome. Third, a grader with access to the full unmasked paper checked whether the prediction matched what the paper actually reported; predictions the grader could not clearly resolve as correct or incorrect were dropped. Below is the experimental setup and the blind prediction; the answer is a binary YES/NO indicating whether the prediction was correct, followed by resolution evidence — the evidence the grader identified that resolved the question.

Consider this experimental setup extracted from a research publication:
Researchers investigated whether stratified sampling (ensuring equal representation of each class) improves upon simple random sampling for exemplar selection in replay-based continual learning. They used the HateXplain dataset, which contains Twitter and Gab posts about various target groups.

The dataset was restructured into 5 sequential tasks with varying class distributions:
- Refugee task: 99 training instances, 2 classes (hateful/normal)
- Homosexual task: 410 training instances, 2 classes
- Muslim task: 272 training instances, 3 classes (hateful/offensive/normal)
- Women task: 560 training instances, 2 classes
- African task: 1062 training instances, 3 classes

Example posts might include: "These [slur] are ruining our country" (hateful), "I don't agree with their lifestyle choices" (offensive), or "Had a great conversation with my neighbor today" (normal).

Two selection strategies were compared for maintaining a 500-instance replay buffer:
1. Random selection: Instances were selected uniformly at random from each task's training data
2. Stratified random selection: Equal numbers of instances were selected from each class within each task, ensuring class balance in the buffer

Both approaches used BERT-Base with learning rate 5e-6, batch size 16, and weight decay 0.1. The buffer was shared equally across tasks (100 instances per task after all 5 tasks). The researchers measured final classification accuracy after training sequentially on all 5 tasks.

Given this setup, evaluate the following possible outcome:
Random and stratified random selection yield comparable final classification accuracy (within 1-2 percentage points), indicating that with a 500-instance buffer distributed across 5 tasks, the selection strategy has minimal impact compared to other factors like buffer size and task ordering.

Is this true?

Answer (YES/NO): YES